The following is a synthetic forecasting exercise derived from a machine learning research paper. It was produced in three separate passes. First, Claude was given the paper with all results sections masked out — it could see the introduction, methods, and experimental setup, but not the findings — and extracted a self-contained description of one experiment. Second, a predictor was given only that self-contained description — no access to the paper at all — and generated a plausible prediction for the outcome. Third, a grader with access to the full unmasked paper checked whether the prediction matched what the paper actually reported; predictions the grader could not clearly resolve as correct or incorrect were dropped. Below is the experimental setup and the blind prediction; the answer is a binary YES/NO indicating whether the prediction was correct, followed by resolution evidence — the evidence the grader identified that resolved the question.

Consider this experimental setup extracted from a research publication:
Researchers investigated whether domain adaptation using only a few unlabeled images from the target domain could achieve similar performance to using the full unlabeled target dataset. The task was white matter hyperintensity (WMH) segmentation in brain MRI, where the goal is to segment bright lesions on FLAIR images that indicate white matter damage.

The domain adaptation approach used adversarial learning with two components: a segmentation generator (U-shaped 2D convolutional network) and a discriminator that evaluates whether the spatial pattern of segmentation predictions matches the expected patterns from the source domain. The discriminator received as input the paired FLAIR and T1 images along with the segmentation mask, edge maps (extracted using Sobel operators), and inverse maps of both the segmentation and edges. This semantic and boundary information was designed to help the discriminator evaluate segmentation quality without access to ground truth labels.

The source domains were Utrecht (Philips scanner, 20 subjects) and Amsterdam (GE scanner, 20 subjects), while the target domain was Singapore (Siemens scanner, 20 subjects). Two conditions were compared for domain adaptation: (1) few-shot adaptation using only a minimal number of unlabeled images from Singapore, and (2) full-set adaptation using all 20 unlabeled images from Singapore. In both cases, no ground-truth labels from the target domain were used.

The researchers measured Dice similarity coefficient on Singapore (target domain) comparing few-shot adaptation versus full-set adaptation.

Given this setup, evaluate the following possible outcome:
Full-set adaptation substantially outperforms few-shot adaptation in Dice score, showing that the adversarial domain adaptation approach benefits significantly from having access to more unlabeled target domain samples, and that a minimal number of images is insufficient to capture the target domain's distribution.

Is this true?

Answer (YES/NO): NO